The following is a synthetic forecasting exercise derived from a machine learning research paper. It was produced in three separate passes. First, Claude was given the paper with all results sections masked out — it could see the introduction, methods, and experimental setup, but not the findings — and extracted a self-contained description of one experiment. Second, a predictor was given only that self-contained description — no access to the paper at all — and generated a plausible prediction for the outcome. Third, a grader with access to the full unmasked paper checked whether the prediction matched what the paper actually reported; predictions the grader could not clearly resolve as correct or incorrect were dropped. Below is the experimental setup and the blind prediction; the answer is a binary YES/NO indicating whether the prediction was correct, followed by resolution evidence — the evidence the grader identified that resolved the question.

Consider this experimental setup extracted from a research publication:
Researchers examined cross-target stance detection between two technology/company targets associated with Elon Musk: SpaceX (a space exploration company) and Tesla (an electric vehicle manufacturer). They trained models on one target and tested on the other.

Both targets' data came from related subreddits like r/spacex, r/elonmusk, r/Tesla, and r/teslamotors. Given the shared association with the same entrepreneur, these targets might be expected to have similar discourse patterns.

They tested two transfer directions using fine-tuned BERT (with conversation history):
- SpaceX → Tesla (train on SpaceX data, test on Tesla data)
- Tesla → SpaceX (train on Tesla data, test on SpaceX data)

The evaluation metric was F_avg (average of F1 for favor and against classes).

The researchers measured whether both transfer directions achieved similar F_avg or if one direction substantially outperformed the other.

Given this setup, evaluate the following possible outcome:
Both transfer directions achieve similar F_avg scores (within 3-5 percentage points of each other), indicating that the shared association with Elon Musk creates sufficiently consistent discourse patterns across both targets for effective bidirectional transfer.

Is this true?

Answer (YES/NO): NO